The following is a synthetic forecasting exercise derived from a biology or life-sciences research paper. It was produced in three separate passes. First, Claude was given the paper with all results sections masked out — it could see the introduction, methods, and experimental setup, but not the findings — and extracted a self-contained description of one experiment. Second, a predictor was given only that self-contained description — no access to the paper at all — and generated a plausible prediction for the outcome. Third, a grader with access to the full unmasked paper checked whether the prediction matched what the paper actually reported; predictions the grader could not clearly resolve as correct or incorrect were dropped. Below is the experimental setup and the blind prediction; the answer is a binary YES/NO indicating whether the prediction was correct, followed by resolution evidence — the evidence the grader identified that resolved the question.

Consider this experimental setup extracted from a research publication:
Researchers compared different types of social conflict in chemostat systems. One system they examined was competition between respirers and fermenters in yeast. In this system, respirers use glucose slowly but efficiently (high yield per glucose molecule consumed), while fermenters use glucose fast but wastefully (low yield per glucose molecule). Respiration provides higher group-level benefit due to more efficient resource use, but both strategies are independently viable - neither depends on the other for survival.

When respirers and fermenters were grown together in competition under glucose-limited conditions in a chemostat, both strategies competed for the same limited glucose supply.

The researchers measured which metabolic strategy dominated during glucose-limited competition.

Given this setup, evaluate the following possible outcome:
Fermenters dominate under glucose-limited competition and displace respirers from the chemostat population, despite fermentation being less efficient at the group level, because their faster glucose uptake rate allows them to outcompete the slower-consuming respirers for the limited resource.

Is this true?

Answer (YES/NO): YES